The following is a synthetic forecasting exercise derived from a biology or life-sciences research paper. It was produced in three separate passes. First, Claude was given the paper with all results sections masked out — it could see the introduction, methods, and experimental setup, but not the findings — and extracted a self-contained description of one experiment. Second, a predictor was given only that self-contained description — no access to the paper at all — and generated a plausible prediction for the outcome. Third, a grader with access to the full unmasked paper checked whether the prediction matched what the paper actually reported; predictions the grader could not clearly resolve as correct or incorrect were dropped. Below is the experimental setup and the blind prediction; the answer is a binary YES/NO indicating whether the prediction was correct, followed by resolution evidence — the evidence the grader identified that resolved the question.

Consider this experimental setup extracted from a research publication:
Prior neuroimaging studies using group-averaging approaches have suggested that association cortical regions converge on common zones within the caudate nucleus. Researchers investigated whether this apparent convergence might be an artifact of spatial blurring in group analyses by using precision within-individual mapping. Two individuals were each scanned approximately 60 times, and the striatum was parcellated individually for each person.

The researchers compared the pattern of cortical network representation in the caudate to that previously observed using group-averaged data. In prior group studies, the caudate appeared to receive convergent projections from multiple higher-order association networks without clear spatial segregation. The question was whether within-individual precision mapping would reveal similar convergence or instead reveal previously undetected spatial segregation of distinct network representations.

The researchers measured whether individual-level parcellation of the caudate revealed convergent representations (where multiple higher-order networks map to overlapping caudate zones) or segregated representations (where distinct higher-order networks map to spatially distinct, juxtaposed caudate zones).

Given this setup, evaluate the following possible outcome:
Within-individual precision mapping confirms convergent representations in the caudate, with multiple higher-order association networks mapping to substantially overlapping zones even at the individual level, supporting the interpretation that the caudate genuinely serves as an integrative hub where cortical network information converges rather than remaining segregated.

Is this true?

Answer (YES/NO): NO